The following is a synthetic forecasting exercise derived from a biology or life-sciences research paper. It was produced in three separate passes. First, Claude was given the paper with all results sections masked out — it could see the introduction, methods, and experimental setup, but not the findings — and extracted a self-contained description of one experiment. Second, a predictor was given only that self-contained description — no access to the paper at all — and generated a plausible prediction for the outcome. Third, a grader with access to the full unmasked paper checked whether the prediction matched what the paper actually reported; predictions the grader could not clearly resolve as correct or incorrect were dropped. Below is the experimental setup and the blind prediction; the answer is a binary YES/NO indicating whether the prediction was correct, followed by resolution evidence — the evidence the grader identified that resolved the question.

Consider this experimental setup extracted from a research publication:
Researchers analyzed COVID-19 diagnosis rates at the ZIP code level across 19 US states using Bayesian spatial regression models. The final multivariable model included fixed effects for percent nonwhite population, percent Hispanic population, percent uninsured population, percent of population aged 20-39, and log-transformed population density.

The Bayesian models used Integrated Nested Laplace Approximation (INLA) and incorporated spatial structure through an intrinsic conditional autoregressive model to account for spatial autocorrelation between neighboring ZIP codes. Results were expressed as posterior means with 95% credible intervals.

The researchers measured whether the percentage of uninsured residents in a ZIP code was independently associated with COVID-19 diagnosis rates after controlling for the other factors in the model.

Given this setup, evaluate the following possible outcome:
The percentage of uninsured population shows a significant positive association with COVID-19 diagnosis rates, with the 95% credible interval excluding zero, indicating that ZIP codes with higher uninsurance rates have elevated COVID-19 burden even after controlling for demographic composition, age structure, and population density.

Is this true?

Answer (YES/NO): YES